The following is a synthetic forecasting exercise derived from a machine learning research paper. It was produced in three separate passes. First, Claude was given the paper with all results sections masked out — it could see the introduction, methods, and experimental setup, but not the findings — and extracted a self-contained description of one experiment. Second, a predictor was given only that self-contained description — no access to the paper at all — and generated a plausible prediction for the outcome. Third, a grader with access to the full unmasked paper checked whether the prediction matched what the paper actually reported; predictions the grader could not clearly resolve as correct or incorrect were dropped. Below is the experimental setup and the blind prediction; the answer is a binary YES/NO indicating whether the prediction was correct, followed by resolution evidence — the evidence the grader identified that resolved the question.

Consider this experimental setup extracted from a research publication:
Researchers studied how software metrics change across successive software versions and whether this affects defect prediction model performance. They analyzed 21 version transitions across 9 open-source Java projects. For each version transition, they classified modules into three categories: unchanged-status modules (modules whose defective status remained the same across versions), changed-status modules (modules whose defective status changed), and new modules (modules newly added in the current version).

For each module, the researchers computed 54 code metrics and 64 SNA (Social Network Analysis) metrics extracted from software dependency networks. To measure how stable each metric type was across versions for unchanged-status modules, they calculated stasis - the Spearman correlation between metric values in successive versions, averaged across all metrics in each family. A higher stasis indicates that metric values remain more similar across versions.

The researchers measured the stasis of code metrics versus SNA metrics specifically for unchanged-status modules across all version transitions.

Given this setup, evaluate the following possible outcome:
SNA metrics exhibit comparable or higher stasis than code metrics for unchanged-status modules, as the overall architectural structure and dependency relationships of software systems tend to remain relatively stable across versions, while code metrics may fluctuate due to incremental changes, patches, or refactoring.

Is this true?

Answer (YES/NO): NO